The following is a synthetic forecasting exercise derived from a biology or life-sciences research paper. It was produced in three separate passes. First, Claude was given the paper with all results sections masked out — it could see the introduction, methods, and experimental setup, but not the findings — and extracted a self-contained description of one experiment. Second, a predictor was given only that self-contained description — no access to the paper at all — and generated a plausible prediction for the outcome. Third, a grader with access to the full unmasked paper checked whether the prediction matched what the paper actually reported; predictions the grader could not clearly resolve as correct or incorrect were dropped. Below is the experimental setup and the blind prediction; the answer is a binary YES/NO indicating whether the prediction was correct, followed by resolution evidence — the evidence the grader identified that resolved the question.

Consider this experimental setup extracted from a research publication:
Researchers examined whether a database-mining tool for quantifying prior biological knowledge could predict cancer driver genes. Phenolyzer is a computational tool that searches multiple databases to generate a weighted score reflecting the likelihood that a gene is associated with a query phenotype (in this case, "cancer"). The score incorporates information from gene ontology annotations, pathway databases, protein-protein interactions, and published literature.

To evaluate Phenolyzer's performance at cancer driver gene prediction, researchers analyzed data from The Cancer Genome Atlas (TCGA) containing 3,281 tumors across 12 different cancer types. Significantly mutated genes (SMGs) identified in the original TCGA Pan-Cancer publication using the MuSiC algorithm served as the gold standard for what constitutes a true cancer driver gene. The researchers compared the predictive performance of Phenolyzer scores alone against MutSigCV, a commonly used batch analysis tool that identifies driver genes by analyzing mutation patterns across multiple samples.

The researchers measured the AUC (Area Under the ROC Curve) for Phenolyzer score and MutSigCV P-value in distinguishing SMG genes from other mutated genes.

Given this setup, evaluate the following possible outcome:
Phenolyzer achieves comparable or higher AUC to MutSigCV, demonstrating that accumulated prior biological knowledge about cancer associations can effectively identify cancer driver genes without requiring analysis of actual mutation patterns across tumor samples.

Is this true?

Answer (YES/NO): YES